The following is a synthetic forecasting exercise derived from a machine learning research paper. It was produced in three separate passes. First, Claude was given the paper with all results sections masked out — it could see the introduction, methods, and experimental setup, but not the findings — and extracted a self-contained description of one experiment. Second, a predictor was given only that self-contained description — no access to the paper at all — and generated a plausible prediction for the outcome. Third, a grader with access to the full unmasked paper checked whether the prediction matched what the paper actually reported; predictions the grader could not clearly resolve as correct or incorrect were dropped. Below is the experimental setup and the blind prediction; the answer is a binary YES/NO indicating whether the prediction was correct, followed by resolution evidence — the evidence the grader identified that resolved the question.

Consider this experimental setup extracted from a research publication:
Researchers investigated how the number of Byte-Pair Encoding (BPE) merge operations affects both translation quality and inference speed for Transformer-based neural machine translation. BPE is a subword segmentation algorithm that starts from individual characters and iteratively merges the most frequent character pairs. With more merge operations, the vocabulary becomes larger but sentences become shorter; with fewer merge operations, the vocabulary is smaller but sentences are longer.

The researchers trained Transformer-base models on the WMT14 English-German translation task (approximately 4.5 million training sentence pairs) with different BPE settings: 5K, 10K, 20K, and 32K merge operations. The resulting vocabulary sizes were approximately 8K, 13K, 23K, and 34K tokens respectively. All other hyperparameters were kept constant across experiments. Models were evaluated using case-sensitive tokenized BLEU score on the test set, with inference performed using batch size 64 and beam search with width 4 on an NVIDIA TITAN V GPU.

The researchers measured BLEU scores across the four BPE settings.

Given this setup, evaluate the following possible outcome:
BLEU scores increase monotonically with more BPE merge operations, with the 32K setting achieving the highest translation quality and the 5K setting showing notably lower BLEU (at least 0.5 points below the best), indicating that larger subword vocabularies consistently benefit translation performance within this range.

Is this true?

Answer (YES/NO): NO